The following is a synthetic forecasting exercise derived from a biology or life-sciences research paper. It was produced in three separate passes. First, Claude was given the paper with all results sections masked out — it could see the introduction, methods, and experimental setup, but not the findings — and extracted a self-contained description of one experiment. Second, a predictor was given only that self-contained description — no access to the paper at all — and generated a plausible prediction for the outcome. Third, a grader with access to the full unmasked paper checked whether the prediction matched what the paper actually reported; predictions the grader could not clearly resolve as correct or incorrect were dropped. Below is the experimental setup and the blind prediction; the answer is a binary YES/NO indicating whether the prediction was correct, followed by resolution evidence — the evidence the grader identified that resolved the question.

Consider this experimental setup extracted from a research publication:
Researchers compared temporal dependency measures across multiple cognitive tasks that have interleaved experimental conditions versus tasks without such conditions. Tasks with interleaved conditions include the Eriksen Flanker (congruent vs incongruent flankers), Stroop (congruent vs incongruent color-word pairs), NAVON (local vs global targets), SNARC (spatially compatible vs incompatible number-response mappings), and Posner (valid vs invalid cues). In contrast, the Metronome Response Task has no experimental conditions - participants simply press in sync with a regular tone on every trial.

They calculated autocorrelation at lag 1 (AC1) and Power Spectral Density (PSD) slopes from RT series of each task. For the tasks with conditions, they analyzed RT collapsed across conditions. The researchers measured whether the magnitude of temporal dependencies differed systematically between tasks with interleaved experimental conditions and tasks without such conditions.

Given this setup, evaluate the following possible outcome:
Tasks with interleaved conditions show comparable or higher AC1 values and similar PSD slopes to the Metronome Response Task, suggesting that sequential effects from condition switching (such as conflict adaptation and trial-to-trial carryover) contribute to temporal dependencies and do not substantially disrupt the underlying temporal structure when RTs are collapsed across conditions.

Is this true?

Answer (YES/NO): NO